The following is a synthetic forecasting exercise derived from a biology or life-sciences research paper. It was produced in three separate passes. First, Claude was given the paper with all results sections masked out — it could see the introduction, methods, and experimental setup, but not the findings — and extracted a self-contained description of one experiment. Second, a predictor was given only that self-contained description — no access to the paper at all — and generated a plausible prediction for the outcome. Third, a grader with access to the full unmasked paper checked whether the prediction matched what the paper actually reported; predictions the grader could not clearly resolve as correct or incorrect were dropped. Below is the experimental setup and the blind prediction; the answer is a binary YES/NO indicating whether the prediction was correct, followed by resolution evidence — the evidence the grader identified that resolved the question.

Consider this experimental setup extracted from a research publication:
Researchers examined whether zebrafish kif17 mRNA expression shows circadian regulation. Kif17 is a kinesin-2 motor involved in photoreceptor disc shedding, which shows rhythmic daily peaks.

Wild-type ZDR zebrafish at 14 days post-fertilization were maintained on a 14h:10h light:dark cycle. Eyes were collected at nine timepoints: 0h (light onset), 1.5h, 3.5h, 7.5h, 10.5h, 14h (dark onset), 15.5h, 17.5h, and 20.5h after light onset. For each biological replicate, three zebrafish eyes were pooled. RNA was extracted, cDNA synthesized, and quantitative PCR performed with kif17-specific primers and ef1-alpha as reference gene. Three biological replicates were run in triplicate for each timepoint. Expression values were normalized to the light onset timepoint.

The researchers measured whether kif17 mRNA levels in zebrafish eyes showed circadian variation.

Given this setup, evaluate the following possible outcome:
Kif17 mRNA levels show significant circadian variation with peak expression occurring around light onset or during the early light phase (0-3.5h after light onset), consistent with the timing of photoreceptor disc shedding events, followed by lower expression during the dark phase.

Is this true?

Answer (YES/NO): NO